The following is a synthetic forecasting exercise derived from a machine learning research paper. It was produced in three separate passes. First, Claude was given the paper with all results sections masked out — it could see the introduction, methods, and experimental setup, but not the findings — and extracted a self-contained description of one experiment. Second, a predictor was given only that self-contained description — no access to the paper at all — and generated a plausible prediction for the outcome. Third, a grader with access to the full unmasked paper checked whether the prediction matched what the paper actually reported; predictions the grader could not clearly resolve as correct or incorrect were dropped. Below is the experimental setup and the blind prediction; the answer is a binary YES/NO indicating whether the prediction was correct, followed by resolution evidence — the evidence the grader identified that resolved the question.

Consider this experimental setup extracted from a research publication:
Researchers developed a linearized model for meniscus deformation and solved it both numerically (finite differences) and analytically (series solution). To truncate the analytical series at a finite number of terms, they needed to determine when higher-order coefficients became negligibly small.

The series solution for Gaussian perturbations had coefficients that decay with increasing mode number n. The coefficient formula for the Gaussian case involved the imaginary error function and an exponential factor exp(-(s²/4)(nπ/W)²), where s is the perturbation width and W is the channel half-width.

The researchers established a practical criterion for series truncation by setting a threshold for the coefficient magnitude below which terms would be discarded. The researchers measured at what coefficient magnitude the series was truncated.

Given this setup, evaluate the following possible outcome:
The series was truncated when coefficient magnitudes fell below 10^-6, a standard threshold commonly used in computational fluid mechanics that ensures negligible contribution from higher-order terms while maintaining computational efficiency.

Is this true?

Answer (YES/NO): NO